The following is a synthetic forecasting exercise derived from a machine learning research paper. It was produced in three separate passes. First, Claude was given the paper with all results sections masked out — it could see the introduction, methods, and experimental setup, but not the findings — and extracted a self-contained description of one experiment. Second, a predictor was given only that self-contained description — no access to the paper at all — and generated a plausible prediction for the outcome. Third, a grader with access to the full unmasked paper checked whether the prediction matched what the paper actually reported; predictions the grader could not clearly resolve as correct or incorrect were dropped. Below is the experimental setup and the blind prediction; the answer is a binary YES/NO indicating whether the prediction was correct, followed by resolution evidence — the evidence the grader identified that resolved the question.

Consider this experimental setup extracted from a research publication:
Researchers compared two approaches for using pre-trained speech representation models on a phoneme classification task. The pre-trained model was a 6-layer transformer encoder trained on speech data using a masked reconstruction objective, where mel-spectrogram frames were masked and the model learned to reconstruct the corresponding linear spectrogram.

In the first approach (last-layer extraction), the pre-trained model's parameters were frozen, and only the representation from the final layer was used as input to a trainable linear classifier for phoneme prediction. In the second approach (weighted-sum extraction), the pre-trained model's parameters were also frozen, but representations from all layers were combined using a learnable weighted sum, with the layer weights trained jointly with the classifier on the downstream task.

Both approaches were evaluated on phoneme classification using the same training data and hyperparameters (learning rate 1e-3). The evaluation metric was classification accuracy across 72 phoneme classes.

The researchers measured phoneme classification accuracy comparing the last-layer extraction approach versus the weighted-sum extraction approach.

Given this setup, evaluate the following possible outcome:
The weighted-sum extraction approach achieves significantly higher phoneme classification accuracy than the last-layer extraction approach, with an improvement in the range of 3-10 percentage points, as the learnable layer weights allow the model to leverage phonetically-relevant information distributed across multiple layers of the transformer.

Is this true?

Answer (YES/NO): NO